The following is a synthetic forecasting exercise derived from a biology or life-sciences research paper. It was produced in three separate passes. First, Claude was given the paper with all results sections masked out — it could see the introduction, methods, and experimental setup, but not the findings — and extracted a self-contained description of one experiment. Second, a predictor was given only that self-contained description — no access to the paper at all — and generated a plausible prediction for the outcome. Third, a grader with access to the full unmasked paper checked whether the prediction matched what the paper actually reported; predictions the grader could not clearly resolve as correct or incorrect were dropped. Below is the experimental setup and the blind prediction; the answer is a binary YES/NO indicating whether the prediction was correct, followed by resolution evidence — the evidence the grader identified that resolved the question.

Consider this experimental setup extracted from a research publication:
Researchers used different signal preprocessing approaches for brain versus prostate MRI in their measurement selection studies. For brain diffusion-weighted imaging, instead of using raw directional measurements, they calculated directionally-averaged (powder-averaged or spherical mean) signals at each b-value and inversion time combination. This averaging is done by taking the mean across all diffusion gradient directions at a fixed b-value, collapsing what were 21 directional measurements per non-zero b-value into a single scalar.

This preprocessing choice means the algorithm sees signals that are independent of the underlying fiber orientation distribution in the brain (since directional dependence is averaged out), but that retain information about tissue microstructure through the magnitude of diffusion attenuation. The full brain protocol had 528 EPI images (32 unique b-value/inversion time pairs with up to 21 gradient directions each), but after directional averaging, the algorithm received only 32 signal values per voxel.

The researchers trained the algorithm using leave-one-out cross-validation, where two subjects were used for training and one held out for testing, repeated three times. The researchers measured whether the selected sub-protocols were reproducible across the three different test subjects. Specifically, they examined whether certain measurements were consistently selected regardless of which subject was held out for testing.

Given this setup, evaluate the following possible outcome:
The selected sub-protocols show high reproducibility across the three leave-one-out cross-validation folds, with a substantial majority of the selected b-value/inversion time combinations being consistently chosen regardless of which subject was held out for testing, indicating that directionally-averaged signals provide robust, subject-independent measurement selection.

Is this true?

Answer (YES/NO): YES